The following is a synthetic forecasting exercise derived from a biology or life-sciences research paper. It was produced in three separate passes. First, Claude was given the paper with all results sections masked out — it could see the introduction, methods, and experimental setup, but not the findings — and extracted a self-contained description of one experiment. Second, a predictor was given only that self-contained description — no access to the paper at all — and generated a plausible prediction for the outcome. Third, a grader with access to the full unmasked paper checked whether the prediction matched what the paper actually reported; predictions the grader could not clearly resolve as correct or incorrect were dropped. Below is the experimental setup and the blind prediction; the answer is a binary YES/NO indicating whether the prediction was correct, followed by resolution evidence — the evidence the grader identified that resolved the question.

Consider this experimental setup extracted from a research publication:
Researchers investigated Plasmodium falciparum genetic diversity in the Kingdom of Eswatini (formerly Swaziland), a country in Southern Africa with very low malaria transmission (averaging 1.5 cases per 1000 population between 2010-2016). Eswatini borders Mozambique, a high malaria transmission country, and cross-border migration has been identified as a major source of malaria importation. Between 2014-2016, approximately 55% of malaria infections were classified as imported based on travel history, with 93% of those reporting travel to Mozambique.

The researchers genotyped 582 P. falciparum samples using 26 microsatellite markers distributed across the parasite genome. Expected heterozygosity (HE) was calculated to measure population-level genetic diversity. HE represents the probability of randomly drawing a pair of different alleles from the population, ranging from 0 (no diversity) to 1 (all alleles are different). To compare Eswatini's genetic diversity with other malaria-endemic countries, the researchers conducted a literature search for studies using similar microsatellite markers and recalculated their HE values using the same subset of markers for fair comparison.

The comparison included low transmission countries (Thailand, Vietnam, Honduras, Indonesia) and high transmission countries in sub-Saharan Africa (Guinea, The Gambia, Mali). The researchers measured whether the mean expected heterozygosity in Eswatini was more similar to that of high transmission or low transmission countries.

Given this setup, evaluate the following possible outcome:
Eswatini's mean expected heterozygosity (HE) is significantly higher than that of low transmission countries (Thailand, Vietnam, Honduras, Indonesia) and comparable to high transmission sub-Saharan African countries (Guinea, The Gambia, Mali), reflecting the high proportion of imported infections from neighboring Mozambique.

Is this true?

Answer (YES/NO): YES